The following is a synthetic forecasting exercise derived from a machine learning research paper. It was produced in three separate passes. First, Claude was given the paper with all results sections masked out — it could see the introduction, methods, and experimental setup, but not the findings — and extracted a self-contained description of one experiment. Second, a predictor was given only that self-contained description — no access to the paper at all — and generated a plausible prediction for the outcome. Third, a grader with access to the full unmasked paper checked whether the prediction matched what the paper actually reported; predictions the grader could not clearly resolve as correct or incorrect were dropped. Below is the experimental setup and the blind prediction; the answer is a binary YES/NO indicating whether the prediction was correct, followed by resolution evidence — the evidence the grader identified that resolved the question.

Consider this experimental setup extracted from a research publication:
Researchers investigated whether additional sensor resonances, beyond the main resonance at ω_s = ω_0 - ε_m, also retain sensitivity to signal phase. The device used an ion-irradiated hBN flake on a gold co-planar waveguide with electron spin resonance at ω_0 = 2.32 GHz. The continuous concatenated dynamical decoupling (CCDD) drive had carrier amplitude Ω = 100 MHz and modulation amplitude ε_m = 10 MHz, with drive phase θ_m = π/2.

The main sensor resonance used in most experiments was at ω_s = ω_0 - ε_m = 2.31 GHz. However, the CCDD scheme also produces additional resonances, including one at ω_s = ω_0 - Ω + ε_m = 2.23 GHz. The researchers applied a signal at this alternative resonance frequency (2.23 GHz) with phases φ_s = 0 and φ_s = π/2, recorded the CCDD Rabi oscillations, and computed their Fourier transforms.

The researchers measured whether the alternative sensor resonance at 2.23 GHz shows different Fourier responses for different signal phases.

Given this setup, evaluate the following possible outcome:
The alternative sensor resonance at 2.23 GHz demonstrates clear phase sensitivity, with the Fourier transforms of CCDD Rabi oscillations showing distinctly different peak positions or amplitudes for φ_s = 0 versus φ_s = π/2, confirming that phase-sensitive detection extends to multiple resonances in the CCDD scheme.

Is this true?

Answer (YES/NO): YES